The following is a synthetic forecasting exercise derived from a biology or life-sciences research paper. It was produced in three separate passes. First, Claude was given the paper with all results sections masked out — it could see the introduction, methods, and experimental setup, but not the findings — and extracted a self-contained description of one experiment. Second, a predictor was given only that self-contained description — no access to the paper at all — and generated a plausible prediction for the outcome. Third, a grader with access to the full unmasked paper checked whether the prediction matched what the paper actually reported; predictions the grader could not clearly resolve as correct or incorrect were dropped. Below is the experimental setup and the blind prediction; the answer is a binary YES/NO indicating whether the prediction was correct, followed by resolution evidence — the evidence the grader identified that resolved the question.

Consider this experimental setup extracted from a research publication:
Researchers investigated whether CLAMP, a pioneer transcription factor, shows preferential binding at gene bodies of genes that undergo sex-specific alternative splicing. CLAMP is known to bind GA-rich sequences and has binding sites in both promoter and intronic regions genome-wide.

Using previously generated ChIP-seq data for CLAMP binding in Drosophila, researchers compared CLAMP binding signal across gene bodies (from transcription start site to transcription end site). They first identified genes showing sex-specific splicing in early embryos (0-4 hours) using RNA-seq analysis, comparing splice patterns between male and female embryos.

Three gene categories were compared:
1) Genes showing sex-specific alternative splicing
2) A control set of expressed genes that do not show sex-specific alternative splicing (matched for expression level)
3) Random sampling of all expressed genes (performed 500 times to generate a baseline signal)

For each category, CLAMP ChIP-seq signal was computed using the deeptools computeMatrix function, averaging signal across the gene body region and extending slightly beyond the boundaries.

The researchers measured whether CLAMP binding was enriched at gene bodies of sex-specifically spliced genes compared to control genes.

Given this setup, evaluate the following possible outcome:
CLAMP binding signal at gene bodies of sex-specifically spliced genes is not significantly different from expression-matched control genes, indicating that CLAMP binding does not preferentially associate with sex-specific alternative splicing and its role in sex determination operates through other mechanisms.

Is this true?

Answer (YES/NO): NO